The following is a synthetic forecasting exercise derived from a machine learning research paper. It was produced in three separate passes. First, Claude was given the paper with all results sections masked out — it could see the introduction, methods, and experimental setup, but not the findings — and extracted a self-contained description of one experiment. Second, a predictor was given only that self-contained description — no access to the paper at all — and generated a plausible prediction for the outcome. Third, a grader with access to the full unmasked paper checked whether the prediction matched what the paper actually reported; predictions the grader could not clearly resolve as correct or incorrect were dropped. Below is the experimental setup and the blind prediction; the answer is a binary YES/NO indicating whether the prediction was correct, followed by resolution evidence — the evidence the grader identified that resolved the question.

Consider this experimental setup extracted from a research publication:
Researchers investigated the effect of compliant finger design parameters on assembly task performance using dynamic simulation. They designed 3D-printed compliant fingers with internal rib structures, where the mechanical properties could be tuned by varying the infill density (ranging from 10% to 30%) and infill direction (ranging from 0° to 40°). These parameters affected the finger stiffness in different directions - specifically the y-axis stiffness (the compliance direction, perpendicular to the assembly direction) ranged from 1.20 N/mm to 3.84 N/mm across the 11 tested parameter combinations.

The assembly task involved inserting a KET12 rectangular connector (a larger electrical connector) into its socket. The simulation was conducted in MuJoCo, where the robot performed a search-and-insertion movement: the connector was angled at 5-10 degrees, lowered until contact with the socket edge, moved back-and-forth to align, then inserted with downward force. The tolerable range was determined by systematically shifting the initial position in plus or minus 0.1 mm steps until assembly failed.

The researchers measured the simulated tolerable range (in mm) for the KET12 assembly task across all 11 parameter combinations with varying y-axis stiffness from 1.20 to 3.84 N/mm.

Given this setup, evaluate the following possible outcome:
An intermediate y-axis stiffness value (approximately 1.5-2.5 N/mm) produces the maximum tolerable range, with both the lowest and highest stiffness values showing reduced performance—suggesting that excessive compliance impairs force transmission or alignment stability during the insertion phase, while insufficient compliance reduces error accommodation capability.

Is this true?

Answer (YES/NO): NO